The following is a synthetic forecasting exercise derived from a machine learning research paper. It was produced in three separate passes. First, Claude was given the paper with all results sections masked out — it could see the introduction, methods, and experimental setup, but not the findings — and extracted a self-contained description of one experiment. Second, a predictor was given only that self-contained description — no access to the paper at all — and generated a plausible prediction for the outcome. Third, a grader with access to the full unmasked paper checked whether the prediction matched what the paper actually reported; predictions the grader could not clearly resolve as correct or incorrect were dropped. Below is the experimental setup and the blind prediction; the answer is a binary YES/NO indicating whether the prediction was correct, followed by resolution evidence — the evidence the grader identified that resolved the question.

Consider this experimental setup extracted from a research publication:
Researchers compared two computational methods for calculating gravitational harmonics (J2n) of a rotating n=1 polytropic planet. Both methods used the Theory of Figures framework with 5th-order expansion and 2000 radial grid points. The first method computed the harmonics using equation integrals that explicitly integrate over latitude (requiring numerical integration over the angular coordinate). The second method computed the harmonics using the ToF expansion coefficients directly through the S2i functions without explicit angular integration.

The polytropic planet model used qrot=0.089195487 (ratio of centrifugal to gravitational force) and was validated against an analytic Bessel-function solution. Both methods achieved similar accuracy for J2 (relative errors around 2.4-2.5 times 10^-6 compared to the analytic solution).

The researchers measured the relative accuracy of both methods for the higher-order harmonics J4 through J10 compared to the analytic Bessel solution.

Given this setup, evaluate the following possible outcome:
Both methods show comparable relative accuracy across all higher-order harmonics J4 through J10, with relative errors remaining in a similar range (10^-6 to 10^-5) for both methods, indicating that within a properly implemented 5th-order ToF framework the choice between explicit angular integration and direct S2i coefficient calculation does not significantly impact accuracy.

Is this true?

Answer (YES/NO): NO